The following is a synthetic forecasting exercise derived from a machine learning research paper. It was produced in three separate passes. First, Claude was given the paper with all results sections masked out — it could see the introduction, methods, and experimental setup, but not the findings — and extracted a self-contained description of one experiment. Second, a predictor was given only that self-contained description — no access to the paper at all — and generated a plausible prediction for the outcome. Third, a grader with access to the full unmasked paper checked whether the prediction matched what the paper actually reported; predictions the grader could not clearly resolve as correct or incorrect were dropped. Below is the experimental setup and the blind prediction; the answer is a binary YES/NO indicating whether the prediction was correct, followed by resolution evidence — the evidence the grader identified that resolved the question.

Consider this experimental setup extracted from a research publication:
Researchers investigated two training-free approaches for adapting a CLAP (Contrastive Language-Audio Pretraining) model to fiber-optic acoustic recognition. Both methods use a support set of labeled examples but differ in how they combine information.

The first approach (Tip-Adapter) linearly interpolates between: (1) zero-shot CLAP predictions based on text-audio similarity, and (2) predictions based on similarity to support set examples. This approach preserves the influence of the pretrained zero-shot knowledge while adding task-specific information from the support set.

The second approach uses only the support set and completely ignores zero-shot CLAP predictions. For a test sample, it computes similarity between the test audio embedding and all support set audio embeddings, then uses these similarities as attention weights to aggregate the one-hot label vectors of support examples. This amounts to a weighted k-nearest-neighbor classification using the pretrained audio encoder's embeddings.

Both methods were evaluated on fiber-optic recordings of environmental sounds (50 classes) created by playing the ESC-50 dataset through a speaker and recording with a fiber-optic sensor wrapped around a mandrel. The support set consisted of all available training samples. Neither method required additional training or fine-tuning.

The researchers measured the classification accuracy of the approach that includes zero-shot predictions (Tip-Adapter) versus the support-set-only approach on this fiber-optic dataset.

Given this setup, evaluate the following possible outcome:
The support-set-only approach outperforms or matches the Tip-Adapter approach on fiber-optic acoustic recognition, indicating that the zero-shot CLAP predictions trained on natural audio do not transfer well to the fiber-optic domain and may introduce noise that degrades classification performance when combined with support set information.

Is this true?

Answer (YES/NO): YES